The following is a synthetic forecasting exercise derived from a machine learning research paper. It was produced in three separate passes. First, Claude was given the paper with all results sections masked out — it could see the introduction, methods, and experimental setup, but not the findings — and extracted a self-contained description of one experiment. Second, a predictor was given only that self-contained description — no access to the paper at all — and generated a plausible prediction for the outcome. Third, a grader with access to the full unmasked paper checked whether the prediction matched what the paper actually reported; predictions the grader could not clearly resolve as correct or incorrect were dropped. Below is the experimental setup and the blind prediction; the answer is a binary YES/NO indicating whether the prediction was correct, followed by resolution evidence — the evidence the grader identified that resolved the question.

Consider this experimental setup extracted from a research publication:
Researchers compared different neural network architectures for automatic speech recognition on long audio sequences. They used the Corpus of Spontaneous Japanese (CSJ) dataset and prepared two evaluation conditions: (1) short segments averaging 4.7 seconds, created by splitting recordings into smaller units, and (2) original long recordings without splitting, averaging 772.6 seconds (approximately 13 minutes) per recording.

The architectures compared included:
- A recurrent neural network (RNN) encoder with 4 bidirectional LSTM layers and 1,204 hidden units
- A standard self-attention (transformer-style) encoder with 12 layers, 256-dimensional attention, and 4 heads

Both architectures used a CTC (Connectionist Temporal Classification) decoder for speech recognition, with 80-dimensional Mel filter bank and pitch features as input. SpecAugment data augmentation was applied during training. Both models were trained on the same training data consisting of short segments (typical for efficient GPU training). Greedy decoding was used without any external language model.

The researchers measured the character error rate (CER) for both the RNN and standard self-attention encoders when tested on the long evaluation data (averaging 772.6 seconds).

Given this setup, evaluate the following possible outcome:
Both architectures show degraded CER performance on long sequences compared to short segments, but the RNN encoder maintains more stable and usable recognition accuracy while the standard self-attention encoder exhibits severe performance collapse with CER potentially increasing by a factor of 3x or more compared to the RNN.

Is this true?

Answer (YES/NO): YES